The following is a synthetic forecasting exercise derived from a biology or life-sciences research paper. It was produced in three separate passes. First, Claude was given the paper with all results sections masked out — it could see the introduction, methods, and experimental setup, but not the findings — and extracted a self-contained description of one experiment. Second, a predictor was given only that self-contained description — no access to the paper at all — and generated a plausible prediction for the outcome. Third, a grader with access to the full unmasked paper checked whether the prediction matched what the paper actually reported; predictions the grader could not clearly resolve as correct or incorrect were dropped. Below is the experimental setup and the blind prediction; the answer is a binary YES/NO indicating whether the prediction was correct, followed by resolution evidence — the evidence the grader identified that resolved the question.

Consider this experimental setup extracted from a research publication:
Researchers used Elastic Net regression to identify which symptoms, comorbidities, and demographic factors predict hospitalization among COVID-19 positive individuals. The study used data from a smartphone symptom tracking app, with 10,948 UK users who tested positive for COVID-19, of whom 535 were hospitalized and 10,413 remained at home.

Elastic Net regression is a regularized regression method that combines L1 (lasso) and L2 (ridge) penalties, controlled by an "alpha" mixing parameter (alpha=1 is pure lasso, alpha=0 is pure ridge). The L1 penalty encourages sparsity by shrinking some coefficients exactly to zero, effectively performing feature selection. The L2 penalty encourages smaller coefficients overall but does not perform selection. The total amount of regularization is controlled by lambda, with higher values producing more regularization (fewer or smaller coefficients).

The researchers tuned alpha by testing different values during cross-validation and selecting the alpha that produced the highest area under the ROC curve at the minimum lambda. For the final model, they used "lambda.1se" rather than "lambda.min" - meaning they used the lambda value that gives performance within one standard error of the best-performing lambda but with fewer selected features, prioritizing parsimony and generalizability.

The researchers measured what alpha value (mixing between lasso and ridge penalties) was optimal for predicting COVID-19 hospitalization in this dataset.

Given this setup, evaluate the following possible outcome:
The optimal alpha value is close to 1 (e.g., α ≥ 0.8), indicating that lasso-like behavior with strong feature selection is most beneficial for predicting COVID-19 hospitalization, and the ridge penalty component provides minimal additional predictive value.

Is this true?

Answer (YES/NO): NO